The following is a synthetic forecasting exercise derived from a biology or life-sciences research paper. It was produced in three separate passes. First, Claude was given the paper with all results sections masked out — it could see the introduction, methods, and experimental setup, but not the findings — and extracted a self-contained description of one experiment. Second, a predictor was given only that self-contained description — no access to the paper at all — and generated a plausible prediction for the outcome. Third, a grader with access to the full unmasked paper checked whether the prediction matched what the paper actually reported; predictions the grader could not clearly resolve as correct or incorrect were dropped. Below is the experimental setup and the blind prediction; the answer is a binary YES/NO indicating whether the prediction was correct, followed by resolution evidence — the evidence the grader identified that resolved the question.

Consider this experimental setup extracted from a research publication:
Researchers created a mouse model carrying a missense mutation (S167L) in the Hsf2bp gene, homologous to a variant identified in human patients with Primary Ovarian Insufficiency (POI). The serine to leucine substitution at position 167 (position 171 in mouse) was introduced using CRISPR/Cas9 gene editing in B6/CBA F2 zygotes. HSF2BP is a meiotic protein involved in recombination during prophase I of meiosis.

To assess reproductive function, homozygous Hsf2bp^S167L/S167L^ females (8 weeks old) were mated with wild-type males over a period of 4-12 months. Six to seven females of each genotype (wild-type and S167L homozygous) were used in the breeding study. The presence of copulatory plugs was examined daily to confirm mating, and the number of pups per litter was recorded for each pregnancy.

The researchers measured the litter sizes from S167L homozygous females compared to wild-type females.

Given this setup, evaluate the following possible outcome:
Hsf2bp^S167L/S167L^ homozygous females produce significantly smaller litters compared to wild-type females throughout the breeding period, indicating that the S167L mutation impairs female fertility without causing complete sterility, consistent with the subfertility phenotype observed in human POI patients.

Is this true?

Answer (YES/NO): YES